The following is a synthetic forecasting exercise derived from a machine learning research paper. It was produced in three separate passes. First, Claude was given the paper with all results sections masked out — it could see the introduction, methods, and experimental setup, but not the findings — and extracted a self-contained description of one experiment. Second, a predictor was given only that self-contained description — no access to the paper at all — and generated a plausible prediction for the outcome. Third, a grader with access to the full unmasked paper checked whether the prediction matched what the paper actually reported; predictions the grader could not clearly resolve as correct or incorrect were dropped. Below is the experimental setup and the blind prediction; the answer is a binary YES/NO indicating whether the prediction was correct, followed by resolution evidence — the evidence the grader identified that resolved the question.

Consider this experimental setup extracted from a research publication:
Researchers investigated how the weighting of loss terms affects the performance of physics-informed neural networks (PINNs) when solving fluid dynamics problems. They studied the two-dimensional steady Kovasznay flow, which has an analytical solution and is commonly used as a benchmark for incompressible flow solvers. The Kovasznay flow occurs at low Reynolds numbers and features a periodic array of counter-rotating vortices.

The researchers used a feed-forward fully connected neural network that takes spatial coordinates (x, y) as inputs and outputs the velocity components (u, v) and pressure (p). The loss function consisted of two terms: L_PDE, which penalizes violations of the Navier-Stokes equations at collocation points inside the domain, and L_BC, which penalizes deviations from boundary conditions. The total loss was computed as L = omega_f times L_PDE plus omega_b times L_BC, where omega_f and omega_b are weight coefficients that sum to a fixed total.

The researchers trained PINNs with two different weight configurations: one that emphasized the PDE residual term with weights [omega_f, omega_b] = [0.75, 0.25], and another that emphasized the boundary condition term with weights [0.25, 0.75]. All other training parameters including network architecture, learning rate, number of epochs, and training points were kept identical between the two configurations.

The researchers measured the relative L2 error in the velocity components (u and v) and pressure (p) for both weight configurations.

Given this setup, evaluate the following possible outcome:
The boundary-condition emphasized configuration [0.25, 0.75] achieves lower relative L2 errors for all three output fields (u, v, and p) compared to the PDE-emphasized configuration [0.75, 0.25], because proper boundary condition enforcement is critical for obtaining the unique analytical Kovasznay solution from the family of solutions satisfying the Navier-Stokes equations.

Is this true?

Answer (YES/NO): NO